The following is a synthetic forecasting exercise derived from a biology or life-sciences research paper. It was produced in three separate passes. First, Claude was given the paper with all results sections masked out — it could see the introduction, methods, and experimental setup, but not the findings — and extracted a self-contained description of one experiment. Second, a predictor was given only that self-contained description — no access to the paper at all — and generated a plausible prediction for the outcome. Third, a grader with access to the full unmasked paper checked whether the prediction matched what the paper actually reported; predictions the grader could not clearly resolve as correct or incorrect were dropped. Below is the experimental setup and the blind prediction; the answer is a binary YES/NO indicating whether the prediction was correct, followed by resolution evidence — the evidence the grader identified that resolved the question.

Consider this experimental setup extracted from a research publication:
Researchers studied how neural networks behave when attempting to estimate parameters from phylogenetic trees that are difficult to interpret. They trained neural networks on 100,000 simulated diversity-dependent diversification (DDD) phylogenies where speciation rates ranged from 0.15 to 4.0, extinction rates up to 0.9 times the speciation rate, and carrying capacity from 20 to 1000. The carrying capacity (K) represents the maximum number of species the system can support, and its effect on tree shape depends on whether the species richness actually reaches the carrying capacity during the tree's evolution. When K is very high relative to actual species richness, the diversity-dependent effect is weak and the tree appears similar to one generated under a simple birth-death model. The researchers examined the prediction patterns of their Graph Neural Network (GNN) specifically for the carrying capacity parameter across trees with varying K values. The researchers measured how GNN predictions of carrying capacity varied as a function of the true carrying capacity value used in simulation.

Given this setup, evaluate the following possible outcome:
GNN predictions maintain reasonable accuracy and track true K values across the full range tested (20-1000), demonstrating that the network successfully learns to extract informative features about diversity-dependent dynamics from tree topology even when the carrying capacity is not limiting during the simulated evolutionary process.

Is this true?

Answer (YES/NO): NO